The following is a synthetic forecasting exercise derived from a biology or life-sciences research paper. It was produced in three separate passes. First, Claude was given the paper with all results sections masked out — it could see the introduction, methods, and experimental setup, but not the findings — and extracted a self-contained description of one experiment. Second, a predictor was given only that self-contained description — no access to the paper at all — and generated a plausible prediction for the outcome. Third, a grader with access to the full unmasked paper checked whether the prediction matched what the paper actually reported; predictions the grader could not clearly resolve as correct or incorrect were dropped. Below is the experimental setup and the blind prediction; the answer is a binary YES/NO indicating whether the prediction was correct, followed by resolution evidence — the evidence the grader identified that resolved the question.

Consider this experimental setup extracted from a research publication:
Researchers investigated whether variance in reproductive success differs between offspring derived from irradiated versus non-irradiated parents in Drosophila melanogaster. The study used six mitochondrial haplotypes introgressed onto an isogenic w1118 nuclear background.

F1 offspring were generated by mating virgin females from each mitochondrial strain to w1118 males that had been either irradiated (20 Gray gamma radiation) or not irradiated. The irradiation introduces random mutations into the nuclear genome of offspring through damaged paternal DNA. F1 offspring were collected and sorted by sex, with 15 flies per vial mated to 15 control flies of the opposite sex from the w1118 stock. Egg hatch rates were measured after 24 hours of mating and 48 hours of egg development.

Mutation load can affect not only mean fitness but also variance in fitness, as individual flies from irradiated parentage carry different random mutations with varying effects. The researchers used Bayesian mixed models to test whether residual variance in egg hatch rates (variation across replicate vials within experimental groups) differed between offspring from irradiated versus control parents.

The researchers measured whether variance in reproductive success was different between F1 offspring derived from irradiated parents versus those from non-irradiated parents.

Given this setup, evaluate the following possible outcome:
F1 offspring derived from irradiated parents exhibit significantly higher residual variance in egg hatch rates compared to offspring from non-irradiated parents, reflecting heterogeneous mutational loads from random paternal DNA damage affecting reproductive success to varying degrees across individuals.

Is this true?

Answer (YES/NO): YES